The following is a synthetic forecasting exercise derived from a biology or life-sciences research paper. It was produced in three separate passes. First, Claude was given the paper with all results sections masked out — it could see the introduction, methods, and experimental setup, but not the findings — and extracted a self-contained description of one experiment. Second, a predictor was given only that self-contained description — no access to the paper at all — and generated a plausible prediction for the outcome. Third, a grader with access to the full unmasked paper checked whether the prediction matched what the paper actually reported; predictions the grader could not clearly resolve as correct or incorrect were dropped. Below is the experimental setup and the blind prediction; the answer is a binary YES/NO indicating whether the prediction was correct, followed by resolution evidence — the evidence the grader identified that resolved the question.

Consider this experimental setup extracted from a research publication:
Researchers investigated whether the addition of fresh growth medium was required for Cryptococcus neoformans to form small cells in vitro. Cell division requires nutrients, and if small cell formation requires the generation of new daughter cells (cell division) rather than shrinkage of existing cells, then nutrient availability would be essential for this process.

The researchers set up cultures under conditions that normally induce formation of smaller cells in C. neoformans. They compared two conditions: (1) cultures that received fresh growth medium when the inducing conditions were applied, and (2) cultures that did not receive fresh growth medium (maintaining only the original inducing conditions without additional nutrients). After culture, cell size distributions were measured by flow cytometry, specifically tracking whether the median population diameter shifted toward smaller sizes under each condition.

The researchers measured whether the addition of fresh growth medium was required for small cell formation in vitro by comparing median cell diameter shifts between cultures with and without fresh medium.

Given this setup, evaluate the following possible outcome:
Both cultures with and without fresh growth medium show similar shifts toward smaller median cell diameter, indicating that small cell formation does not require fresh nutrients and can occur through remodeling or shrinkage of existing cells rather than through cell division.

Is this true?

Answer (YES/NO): NO